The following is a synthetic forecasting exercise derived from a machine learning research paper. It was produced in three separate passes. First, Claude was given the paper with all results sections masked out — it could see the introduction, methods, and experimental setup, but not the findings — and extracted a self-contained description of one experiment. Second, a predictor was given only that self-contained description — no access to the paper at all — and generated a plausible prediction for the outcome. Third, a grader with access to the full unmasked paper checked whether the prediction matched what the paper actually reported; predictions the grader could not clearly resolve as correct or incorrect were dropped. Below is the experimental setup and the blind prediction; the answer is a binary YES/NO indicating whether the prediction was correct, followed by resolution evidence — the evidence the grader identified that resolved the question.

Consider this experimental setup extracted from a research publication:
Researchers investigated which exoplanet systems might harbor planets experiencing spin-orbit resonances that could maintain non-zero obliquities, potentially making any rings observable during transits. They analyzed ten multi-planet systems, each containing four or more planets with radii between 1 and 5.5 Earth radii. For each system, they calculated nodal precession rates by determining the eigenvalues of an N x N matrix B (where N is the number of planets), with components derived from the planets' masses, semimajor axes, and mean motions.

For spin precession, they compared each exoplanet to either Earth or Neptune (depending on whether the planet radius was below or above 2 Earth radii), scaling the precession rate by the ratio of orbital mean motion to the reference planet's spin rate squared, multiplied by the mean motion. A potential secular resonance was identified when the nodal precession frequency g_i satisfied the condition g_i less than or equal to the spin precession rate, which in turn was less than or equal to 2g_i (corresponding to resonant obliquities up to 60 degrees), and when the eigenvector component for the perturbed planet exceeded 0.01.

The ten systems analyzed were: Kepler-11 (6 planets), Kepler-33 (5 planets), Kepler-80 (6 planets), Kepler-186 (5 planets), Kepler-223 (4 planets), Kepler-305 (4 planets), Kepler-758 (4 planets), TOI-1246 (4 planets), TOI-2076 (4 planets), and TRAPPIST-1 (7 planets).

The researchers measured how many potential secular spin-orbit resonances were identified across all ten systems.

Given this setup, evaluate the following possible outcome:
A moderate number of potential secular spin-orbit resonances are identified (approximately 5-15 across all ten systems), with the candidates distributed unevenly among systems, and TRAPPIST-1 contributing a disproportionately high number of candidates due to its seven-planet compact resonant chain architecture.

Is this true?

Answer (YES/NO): NO